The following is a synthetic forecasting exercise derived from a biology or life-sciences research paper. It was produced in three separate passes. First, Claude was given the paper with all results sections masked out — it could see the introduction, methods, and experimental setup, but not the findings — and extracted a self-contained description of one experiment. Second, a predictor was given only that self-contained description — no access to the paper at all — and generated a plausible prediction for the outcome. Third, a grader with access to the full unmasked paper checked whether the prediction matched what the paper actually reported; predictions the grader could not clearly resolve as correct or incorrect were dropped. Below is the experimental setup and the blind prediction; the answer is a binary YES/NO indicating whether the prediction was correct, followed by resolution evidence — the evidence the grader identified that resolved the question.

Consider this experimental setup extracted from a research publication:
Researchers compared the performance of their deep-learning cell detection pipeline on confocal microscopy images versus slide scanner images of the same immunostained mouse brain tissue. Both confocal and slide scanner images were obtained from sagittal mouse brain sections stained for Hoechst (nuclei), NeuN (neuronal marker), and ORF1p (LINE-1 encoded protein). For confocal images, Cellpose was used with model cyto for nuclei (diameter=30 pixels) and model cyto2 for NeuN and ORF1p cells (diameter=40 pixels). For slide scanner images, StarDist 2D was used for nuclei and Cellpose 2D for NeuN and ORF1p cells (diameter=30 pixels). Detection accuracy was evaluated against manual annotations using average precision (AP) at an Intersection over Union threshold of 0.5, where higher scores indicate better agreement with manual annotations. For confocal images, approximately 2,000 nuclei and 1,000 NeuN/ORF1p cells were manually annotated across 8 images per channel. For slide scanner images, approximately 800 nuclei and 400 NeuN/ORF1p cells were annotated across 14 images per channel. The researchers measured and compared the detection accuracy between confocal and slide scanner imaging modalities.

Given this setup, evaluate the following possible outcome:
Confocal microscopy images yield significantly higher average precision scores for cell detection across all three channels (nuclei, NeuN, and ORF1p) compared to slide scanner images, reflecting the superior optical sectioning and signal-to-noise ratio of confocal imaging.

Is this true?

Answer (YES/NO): YES